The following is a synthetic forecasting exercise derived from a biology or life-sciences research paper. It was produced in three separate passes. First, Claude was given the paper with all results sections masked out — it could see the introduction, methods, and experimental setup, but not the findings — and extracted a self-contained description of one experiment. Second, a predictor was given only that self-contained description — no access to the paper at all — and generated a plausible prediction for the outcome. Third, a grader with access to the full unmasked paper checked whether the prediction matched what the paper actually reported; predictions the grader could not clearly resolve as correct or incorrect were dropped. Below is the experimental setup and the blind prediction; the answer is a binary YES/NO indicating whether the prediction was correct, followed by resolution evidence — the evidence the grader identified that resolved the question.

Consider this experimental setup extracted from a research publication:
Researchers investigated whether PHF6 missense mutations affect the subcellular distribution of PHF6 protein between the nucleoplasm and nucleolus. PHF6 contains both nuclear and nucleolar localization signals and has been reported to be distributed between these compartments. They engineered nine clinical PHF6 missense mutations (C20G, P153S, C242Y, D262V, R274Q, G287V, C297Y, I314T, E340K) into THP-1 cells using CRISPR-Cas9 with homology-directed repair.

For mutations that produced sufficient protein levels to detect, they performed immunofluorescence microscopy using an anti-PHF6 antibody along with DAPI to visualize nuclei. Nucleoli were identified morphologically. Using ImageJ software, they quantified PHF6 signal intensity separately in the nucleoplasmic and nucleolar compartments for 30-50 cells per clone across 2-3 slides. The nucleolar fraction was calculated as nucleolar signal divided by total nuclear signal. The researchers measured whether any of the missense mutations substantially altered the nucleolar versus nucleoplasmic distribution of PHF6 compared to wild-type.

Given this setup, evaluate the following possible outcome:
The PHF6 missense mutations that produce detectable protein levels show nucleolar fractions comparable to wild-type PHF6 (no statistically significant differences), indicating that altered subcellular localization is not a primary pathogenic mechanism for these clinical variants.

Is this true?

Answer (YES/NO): NO